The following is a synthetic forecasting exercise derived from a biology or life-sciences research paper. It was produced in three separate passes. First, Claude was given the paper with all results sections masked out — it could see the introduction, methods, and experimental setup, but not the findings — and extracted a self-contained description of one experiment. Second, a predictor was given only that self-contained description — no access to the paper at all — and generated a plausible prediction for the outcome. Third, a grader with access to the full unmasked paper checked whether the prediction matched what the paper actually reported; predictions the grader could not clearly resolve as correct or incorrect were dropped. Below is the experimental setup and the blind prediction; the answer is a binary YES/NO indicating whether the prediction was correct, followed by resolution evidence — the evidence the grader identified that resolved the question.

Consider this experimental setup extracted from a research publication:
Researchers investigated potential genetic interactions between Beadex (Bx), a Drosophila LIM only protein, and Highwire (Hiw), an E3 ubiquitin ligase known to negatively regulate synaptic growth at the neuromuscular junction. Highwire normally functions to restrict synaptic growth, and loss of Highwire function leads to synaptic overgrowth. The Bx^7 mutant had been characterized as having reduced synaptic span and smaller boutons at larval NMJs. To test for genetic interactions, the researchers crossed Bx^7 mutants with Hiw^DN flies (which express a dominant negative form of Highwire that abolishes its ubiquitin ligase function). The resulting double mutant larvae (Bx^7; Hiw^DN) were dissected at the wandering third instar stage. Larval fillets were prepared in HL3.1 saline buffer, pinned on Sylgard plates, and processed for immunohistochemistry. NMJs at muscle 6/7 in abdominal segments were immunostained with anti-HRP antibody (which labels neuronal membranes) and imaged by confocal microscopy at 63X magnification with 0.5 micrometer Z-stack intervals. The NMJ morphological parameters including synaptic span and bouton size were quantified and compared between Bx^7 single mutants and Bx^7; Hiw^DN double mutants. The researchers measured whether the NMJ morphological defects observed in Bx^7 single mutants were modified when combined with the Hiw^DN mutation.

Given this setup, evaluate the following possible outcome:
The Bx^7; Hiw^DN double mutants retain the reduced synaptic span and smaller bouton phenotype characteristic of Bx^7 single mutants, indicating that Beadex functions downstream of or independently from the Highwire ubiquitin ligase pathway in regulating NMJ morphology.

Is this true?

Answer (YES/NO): NO